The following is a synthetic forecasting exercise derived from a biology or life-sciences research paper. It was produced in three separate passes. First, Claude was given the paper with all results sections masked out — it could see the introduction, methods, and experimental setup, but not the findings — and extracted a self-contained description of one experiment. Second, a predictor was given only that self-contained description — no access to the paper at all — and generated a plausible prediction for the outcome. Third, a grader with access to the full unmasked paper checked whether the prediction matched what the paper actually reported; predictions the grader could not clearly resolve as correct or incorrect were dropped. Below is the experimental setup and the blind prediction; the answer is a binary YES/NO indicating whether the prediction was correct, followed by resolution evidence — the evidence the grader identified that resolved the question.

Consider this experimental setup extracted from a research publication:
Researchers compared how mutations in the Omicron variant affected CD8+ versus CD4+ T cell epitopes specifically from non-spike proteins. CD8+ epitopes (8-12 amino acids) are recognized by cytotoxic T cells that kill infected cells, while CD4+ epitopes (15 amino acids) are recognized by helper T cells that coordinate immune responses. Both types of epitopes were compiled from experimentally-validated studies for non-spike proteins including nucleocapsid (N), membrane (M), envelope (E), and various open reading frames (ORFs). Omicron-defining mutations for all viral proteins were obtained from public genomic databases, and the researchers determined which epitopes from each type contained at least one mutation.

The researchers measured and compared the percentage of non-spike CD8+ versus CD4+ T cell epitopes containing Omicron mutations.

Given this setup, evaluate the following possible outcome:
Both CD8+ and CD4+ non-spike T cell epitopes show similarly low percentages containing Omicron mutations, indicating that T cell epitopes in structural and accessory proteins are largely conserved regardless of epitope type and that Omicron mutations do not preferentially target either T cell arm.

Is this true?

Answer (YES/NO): YES